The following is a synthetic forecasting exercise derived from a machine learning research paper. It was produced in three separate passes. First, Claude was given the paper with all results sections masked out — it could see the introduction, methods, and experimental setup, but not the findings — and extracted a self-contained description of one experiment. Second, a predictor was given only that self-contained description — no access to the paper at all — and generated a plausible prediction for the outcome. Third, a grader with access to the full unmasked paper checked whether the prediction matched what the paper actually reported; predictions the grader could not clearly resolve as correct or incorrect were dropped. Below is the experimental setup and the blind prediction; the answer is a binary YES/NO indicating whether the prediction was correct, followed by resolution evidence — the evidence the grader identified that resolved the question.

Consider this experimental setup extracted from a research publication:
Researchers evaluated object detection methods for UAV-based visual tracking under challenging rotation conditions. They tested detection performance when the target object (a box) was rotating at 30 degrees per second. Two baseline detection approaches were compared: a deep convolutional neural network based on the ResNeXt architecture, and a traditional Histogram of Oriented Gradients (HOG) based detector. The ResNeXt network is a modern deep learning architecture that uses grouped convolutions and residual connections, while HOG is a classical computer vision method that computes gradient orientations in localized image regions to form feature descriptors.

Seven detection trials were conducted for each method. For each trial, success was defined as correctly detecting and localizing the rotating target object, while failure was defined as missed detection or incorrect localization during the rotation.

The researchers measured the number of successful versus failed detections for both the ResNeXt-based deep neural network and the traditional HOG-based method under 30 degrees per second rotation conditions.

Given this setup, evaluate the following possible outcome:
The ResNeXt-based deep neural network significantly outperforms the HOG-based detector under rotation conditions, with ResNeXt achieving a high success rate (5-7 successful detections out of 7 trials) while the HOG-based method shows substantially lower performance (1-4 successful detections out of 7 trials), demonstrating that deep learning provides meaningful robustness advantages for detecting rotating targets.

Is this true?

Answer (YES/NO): YES